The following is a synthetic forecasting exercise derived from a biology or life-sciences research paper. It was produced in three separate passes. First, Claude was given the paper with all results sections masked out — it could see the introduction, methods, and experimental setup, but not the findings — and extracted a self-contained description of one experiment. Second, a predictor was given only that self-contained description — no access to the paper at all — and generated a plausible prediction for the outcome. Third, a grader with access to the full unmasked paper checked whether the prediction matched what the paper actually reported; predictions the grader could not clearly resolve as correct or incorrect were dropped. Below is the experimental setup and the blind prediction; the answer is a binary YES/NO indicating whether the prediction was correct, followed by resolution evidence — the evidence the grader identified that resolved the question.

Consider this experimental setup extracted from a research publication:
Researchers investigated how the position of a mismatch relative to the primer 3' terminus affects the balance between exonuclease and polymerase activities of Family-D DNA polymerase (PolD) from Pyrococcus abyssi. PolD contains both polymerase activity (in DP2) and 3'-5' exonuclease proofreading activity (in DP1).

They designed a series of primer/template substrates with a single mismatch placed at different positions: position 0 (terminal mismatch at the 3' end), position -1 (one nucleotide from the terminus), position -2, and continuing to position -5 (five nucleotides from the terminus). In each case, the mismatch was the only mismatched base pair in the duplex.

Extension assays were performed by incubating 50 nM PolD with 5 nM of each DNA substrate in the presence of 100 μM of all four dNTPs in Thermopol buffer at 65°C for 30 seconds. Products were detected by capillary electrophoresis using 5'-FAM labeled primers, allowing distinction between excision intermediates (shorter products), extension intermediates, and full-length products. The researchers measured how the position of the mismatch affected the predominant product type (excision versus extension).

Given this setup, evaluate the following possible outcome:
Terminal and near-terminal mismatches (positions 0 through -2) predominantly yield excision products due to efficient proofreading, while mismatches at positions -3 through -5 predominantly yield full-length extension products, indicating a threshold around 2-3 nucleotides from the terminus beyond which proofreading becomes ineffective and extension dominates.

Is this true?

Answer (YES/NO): NO